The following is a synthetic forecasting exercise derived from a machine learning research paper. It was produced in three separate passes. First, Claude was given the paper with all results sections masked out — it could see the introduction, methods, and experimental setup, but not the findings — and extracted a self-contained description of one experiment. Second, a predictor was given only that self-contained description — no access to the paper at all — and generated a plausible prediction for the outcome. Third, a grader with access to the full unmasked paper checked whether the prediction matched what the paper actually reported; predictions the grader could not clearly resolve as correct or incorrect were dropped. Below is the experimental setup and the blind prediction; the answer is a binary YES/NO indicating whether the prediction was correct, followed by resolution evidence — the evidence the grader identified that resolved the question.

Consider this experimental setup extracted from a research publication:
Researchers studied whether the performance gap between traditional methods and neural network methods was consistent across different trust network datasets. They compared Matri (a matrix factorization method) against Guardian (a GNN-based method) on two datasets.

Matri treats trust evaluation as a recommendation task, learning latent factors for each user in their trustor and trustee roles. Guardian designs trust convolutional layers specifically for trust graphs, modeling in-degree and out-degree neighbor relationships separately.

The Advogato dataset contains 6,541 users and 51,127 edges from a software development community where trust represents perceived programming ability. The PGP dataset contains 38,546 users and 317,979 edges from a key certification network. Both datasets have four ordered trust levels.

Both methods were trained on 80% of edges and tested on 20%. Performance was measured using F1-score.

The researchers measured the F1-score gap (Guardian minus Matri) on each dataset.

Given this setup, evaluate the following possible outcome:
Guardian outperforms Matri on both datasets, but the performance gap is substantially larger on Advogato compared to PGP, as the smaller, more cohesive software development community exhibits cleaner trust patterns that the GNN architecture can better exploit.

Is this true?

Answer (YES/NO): NO